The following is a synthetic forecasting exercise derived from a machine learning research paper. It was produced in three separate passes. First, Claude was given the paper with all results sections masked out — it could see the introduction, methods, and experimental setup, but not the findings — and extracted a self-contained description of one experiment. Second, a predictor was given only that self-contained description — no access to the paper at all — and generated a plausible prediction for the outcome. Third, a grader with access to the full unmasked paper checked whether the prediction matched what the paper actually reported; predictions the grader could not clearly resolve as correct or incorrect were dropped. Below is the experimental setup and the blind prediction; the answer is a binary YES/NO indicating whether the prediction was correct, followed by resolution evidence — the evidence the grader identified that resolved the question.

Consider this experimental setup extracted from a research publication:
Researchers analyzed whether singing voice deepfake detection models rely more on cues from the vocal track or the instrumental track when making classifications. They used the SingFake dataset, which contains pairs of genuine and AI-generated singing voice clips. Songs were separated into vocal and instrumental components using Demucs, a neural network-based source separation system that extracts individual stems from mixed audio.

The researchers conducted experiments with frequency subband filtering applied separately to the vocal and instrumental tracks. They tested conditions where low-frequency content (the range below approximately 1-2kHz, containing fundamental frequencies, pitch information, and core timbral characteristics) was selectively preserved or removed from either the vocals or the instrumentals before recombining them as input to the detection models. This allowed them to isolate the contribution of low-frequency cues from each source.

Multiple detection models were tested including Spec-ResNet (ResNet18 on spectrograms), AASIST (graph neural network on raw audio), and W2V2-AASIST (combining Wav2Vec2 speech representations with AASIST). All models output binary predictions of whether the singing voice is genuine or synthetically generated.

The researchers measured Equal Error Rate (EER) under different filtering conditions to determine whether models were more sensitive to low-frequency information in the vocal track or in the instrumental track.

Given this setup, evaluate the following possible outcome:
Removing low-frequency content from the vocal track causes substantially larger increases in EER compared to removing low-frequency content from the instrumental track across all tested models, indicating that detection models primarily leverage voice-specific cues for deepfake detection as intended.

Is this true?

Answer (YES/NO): YES